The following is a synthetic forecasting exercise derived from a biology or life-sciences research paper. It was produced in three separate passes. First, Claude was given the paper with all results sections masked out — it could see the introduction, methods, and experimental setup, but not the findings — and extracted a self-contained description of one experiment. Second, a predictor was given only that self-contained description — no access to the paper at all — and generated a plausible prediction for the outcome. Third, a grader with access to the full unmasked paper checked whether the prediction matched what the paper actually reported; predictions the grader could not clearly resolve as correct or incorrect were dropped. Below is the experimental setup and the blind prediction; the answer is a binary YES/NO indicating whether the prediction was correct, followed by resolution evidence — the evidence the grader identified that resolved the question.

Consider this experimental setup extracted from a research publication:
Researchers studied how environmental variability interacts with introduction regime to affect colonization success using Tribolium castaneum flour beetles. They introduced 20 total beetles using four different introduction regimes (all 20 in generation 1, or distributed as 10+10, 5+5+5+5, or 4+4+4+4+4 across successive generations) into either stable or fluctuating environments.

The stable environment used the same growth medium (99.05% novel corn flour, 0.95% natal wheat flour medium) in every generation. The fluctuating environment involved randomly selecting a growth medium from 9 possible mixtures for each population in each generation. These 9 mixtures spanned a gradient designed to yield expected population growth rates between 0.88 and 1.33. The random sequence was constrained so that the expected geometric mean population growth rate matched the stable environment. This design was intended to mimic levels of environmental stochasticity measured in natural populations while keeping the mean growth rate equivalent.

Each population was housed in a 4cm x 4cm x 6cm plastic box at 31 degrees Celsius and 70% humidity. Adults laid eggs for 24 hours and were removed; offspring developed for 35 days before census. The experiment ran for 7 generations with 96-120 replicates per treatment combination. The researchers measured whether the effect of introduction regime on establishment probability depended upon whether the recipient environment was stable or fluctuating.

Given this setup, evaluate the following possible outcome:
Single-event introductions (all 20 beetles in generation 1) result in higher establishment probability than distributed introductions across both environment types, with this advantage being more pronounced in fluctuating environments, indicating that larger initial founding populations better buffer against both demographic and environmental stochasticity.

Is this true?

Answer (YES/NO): NO